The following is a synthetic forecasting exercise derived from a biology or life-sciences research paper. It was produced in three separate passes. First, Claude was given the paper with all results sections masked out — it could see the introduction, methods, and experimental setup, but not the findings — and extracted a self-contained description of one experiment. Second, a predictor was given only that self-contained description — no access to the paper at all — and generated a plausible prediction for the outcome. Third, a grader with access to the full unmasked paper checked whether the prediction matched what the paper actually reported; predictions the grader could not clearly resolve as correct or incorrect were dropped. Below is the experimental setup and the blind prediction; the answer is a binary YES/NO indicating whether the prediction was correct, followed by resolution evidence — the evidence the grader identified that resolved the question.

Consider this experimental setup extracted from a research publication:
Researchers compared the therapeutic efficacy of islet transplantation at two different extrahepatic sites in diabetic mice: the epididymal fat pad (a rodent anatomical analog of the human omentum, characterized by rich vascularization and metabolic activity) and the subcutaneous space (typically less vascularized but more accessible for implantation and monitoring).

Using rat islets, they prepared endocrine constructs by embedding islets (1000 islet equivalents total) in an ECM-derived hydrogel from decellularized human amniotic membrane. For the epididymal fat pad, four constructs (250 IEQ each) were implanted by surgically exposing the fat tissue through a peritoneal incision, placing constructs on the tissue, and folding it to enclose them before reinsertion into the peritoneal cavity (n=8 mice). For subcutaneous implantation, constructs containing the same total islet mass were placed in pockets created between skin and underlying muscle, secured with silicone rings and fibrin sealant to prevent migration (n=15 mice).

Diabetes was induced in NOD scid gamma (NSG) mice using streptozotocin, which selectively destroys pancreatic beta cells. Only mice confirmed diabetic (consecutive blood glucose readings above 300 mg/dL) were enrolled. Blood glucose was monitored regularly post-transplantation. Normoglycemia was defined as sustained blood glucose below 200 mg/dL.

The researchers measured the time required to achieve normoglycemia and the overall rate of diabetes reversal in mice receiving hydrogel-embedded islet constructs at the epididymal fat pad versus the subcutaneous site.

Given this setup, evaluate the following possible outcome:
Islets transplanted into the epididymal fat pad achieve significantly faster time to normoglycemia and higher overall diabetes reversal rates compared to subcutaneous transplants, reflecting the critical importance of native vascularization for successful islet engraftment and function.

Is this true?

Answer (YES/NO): YES